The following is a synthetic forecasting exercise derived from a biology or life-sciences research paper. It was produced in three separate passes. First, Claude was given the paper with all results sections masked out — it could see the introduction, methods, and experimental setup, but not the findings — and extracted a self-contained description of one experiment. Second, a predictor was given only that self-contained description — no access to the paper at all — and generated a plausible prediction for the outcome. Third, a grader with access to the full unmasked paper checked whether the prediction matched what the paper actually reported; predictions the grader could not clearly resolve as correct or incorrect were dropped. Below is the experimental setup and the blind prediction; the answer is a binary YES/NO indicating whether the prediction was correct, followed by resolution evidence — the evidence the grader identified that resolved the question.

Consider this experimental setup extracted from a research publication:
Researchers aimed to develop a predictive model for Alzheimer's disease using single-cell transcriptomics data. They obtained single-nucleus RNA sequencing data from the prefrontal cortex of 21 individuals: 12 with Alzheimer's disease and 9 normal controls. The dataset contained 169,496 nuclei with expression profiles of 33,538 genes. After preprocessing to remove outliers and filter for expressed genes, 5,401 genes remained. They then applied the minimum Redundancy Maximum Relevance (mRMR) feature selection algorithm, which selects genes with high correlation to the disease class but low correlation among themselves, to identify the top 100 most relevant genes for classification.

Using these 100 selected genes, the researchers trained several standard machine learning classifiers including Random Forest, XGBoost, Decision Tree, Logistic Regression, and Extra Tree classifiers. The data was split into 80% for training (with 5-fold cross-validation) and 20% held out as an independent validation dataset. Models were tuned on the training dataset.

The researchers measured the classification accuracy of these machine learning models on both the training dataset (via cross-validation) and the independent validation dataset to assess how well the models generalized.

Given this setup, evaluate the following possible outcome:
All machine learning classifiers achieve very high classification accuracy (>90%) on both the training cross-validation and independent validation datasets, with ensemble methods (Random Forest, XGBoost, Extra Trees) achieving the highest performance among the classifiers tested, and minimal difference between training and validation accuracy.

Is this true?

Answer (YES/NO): NO